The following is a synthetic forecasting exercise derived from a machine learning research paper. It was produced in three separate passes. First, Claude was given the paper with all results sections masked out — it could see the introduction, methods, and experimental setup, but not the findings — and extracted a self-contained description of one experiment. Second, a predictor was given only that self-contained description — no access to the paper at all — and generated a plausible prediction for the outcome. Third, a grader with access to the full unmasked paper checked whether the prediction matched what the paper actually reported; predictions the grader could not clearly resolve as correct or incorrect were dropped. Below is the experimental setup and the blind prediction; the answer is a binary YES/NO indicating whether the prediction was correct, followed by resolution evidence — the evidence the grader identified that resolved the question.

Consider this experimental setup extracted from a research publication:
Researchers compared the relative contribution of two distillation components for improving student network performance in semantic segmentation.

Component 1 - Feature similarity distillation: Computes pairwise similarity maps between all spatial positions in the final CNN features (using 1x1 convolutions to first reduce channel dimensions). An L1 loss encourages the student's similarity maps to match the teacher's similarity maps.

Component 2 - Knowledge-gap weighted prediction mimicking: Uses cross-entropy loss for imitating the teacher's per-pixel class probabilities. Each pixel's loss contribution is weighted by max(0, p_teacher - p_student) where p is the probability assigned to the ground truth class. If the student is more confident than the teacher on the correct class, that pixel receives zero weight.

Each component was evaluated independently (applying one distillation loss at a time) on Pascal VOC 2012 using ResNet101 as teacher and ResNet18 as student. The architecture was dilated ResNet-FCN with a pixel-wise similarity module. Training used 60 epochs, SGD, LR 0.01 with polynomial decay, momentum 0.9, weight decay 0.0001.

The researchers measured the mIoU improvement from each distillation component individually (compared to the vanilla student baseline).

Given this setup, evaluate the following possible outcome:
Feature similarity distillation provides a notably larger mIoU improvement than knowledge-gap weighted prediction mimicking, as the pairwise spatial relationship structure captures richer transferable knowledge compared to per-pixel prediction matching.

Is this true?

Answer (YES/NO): YES